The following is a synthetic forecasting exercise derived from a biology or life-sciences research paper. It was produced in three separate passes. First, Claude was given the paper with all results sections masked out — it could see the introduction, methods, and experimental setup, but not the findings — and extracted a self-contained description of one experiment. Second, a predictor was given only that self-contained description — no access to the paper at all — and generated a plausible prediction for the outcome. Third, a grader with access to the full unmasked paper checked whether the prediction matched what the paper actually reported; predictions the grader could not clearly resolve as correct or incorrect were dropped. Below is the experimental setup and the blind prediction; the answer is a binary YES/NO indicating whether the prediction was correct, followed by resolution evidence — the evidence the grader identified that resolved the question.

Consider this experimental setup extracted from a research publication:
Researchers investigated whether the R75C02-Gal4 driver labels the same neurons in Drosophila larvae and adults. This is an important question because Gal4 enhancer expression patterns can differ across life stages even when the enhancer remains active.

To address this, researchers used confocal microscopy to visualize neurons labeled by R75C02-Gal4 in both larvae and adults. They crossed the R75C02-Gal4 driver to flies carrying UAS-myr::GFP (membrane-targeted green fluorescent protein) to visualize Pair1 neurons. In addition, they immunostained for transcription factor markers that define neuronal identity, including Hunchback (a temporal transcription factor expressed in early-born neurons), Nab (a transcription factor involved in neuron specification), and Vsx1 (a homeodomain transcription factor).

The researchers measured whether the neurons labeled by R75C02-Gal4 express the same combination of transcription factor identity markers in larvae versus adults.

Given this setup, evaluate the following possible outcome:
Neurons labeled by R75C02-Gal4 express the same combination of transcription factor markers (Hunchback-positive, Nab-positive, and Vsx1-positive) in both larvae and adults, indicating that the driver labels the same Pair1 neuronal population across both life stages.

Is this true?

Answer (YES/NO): NO